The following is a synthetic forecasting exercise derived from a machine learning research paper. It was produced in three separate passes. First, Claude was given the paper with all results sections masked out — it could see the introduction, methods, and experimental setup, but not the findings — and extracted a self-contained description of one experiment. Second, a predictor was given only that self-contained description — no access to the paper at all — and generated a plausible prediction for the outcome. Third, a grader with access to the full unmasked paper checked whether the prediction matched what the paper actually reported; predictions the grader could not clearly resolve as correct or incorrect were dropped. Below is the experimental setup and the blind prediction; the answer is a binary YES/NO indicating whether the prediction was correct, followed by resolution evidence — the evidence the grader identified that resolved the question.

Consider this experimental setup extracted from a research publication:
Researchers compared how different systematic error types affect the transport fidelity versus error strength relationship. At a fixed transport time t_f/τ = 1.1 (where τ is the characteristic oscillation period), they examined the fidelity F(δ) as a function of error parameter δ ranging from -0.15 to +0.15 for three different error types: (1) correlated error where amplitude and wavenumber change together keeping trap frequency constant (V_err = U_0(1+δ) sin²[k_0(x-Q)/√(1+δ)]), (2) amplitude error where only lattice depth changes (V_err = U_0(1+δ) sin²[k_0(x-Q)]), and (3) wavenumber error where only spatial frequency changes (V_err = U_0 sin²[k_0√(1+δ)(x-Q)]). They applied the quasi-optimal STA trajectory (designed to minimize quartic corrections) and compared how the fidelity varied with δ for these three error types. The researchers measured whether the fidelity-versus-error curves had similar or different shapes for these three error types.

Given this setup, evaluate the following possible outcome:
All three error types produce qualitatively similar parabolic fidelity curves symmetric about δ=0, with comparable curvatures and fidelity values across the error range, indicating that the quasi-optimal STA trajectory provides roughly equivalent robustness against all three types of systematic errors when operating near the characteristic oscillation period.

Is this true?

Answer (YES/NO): NO